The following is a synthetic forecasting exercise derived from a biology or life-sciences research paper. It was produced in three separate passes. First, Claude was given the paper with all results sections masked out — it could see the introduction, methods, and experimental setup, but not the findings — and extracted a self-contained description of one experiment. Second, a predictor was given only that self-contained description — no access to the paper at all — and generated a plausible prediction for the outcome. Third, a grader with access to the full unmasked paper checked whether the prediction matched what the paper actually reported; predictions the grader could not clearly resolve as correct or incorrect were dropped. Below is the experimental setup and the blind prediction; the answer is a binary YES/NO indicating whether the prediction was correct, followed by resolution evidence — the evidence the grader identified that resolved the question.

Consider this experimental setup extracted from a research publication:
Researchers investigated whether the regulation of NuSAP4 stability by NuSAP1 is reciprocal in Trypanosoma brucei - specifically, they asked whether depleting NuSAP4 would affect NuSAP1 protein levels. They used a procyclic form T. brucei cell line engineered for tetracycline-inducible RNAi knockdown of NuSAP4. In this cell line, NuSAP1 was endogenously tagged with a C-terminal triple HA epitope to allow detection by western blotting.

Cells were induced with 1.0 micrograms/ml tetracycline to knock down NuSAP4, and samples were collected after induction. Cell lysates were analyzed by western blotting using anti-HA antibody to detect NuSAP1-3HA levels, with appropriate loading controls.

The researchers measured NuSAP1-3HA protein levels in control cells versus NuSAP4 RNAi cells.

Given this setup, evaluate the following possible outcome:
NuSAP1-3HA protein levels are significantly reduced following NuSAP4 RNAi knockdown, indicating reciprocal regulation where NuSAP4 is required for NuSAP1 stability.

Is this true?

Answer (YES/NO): NO